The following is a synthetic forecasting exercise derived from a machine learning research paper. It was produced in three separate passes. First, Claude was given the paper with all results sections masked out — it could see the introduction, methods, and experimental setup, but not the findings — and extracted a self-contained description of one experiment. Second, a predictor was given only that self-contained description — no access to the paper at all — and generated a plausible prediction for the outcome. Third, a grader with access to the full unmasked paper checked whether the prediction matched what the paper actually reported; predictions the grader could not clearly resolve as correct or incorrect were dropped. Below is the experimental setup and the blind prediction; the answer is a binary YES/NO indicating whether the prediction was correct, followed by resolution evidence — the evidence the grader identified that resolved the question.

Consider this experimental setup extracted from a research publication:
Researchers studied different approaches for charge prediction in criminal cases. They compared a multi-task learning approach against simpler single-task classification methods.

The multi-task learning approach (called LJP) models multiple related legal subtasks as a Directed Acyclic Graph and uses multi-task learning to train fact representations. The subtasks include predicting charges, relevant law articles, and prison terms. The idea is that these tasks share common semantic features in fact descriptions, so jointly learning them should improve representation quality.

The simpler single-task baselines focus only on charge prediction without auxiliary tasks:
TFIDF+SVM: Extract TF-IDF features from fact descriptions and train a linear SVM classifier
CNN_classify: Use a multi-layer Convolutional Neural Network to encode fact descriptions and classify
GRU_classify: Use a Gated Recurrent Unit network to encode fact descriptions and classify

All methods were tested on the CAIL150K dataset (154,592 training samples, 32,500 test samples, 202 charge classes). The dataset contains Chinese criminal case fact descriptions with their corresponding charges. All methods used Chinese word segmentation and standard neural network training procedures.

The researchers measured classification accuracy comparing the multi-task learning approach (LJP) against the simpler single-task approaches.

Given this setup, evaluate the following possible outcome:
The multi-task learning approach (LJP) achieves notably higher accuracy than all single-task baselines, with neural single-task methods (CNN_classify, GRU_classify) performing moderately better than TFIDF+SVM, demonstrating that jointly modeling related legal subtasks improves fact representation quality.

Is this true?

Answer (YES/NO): NO